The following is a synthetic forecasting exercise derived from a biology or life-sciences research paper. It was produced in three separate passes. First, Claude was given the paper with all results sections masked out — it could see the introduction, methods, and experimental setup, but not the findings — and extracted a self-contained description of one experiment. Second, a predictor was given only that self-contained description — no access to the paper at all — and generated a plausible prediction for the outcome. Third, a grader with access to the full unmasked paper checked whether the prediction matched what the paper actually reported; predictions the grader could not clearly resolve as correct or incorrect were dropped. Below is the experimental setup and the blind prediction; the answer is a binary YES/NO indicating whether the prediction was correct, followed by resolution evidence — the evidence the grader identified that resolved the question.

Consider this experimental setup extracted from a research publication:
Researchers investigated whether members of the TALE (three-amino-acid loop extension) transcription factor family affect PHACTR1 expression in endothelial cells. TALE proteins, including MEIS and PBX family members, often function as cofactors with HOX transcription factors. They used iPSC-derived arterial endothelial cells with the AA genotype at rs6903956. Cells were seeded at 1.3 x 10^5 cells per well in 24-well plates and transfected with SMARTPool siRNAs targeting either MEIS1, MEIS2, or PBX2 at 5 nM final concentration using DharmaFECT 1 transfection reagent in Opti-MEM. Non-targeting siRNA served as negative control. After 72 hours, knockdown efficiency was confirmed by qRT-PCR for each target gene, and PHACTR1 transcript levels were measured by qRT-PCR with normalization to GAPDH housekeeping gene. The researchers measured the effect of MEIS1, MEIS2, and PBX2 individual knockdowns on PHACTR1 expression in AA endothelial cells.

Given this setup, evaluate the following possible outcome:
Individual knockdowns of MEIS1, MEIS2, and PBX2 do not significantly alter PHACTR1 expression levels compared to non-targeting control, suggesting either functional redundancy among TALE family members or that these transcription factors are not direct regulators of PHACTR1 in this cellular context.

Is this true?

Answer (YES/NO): NO